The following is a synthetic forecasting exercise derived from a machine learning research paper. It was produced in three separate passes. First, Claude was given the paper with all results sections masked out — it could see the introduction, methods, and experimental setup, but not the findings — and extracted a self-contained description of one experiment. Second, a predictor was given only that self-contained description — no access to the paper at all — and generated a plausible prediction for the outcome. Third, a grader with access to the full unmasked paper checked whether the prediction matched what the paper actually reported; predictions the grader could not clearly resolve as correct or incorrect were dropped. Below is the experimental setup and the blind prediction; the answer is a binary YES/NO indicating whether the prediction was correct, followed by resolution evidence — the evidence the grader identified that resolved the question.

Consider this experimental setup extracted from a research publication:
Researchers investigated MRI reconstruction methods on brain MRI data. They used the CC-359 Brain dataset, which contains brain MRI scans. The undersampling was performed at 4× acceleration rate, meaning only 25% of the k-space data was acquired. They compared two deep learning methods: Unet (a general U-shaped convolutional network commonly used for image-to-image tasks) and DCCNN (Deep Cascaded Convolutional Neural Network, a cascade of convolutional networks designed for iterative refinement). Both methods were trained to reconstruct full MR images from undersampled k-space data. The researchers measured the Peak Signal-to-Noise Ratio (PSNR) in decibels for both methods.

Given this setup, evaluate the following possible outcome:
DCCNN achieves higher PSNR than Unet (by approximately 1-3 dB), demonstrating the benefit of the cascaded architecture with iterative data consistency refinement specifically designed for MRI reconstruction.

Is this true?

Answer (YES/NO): NO